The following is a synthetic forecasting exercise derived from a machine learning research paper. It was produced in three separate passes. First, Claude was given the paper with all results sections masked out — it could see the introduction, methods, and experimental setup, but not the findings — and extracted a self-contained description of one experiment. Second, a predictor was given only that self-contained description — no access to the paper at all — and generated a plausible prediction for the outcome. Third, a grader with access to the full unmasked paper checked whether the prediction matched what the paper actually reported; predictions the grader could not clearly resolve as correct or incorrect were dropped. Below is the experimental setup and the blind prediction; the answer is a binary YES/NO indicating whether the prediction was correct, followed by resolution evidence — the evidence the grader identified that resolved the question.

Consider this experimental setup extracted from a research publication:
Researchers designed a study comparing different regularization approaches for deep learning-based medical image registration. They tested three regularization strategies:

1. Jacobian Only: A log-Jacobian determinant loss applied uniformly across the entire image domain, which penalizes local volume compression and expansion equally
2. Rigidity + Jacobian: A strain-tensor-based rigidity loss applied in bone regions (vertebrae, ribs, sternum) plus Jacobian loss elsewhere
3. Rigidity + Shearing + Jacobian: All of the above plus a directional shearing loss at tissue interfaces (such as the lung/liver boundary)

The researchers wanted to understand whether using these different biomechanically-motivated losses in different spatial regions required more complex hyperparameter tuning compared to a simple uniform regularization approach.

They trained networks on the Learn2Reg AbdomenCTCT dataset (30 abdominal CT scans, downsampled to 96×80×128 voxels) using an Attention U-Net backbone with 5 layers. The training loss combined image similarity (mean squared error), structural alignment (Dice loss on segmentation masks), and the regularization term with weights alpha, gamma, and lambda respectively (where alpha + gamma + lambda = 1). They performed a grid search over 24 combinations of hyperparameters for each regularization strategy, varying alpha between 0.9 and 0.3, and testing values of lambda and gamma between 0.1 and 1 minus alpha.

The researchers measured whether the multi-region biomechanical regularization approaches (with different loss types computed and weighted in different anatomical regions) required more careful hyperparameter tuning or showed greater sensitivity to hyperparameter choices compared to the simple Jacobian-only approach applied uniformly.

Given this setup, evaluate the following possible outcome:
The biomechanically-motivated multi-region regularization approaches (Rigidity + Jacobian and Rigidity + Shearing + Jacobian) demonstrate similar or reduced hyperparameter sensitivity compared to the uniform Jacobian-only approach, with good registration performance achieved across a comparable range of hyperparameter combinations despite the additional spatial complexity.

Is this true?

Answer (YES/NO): YES